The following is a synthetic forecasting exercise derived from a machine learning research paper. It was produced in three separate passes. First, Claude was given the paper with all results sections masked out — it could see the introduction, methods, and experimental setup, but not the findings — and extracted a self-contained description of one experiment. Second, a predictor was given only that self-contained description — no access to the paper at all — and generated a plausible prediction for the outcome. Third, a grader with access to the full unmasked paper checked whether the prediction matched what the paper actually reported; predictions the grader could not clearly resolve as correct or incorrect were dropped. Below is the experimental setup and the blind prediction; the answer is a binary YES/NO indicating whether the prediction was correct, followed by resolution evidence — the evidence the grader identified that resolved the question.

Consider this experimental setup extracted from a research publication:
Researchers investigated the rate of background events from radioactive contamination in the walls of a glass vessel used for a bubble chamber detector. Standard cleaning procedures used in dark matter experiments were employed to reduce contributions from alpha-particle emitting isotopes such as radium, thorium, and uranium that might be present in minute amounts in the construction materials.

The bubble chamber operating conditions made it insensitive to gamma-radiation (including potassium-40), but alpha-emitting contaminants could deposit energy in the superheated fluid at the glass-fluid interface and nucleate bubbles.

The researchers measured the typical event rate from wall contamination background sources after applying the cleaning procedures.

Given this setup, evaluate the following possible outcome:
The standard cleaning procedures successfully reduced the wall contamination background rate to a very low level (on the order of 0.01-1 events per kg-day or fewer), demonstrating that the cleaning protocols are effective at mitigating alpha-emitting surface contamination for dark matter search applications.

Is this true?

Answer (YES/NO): NO